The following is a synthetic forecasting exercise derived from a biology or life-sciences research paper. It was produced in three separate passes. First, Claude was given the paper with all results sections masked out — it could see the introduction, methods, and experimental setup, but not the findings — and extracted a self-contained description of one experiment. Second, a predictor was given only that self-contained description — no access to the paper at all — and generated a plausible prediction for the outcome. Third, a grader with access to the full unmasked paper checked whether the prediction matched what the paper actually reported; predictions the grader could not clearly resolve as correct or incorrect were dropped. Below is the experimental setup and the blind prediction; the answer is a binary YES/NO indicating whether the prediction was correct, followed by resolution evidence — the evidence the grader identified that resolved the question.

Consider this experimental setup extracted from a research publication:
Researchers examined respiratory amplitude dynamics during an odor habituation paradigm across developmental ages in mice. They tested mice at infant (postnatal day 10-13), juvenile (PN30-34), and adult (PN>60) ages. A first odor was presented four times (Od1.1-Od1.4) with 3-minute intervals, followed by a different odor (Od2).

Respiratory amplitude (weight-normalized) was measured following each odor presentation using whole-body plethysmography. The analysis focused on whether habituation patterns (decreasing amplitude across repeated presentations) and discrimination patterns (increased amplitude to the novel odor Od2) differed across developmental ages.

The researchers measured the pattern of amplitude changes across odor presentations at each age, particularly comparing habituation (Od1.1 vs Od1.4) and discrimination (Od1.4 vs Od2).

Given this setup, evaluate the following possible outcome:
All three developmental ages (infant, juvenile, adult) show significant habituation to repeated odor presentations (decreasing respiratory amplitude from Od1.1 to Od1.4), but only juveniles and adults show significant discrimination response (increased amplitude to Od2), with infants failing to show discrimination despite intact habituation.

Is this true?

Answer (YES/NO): NO